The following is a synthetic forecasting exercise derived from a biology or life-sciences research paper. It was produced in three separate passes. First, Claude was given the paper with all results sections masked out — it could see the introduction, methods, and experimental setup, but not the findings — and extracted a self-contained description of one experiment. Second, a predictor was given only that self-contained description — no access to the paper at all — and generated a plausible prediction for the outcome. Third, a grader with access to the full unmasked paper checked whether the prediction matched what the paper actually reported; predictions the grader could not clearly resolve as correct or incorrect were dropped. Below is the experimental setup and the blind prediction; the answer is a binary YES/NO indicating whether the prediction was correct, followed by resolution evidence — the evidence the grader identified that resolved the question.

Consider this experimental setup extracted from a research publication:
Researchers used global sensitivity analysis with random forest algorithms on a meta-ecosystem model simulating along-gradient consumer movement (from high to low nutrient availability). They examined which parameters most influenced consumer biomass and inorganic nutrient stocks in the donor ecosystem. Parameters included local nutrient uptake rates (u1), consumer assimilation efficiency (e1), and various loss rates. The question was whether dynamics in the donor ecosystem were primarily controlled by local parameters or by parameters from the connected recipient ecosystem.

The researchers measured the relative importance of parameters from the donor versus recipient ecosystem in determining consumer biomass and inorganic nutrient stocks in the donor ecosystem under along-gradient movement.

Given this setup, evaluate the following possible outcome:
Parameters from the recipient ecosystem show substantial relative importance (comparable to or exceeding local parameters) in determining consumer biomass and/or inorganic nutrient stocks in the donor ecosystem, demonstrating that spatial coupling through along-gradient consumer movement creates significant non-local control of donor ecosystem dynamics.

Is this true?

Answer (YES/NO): NO